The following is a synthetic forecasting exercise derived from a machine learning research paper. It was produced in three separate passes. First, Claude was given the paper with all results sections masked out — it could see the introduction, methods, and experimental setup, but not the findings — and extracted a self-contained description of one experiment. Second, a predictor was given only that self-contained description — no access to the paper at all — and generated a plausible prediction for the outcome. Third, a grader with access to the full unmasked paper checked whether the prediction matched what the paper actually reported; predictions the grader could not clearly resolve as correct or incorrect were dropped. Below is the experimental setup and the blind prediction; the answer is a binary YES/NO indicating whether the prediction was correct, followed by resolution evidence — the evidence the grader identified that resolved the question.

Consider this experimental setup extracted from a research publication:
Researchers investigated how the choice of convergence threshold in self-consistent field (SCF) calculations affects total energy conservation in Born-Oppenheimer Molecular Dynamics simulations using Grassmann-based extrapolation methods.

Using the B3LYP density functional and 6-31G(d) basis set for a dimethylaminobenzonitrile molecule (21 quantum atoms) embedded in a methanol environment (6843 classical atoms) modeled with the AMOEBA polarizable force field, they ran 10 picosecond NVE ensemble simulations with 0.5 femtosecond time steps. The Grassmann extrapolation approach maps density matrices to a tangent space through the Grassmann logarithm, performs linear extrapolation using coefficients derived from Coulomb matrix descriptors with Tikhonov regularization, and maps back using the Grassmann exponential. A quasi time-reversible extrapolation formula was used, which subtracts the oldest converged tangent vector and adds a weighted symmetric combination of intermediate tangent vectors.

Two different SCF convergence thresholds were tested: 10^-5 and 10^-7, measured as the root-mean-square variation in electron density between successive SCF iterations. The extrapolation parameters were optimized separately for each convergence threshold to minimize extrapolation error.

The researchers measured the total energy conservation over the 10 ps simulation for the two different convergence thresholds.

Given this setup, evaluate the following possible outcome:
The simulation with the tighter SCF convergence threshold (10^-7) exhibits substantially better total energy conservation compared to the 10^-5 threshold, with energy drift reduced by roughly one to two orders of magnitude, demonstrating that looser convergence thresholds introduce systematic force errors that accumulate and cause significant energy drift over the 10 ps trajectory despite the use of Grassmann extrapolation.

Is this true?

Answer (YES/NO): NO